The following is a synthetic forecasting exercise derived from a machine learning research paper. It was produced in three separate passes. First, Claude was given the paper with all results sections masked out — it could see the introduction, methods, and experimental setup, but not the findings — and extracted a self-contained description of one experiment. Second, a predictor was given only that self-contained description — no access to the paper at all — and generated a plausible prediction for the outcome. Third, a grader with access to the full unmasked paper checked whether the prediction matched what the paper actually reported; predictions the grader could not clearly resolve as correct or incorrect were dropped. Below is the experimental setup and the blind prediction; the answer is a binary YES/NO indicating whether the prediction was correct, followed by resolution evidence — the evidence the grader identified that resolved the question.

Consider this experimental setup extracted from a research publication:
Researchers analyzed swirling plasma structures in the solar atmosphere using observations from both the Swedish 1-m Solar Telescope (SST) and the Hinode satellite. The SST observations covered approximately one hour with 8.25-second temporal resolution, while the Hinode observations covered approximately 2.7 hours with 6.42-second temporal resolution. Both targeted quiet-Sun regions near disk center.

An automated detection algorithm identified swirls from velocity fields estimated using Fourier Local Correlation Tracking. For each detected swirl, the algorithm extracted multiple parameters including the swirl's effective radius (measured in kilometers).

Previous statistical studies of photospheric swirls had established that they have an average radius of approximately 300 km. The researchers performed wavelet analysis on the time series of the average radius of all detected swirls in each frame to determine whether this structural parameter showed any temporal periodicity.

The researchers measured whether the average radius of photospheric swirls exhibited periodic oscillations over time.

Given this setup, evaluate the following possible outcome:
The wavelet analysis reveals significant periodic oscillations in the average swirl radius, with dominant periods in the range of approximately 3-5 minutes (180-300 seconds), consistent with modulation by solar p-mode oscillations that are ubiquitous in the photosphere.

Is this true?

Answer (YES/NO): NO